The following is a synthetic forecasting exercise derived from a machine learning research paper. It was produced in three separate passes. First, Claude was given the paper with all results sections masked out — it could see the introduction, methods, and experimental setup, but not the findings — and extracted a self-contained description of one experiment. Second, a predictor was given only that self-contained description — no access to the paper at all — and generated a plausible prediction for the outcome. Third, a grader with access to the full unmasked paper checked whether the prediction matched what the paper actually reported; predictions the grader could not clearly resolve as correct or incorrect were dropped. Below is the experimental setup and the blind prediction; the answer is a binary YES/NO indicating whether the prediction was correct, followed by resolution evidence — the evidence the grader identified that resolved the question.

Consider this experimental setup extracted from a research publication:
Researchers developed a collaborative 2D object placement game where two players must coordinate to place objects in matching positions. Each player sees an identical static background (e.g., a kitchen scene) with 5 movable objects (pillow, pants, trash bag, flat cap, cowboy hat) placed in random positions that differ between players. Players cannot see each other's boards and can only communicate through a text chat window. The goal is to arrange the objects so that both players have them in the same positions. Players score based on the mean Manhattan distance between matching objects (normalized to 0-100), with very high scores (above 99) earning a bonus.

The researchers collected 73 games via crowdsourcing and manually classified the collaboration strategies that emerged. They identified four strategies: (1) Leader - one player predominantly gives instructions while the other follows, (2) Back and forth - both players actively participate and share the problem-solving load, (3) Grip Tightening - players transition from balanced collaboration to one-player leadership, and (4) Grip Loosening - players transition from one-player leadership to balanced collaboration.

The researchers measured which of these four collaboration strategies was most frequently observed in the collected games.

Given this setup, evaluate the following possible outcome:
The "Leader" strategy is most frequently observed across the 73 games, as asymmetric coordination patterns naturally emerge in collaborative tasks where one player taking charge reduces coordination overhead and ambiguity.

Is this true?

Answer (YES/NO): NO